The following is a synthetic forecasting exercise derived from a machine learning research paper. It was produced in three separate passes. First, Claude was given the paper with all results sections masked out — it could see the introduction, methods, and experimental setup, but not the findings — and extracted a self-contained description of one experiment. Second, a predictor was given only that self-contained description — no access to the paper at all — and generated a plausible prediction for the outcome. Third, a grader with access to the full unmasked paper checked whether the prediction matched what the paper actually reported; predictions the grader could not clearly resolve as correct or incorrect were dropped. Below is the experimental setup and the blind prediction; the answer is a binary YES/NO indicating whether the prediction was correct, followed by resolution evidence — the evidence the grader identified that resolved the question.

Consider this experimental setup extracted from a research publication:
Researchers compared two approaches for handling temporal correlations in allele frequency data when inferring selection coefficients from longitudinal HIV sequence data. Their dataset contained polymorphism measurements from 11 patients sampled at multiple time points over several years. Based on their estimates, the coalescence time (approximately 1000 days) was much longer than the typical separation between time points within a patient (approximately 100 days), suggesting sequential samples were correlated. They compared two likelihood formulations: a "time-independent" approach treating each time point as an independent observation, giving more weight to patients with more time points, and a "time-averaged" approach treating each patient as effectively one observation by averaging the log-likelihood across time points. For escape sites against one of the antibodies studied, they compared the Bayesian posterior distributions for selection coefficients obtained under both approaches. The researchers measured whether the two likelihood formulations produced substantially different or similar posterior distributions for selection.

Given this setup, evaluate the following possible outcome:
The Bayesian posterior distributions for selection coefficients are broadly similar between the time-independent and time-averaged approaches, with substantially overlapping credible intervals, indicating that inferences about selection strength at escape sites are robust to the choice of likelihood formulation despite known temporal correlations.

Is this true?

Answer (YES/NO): YES